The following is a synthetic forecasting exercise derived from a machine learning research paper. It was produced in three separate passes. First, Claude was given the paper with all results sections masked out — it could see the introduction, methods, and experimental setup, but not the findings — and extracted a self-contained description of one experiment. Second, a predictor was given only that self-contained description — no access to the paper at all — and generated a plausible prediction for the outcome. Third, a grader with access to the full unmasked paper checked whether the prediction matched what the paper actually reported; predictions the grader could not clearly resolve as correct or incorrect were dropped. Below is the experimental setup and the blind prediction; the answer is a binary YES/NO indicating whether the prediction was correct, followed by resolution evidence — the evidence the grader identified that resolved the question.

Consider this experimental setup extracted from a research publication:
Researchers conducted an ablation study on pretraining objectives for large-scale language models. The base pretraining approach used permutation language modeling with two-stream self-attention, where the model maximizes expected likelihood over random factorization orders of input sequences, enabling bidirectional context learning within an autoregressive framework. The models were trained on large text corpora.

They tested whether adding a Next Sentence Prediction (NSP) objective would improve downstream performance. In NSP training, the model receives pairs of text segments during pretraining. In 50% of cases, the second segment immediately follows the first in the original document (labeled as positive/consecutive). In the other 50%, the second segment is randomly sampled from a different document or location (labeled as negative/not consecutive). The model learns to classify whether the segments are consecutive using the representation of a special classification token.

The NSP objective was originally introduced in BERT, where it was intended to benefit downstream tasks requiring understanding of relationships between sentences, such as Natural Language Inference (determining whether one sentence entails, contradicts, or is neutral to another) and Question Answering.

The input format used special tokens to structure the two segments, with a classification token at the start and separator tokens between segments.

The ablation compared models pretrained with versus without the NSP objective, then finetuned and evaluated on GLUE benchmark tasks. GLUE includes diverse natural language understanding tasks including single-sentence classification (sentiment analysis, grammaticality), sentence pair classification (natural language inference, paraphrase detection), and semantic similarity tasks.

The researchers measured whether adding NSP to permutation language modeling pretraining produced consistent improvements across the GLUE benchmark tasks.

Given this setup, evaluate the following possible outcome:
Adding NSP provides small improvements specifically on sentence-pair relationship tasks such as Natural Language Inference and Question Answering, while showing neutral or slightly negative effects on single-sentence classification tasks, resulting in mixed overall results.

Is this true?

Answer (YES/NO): NO